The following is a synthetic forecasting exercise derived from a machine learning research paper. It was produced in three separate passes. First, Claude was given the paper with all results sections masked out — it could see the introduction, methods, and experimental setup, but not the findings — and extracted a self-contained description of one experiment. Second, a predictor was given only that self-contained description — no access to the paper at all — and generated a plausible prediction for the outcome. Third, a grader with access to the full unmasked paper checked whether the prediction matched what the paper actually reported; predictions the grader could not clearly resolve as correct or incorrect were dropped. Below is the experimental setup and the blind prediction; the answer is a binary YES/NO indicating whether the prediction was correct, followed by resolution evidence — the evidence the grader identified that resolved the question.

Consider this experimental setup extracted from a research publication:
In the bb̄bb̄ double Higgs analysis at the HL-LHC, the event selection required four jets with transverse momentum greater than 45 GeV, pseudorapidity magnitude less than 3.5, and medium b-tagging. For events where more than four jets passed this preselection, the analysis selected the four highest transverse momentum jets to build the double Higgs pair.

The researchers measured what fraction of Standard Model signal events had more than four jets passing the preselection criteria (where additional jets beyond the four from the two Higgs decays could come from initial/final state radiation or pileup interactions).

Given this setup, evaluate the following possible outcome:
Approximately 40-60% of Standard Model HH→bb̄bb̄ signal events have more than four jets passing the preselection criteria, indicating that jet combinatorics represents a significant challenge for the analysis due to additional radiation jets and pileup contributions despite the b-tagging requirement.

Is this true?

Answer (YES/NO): NO